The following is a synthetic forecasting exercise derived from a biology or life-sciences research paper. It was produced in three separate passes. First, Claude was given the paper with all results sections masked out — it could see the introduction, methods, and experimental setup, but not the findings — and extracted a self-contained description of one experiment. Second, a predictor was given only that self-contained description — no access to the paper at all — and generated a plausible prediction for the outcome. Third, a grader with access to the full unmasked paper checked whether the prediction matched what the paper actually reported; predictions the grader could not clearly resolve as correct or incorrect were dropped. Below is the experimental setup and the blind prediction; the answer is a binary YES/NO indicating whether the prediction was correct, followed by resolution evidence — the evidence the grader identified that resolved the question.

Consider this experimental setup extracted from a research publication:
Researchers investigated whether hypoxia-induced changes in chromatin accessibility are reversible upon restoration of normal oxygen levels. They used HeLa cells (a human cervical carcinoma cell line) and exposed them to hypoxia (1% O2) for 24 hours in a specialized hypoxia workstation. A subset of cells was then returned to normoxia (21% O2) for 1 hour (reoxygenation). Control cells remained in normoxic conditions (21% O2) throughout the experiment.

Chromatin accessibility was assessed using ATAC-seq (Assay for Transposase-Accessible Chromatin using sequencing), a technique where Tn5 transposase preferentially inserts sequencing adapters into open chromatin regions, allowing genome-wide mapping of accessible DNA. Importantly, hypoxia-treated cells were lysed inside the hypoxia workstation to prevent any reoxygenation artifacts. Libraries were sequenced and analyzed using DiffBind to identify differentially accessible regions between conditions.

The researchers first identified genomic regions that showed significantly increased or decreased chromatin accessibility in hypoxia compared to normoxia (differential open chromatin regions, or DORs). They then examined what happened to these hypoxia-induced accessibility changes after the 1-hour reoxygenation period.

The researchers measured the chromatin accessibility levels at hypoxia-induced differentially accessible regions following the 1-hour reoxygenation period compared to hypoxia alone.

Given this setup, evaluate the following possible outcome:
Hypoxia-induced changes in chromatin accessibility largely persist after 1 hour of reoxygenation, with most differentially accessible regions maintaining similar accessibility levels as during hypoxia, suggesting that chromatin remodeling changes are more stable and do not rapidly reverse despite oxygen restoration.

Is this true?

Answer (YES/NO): NO